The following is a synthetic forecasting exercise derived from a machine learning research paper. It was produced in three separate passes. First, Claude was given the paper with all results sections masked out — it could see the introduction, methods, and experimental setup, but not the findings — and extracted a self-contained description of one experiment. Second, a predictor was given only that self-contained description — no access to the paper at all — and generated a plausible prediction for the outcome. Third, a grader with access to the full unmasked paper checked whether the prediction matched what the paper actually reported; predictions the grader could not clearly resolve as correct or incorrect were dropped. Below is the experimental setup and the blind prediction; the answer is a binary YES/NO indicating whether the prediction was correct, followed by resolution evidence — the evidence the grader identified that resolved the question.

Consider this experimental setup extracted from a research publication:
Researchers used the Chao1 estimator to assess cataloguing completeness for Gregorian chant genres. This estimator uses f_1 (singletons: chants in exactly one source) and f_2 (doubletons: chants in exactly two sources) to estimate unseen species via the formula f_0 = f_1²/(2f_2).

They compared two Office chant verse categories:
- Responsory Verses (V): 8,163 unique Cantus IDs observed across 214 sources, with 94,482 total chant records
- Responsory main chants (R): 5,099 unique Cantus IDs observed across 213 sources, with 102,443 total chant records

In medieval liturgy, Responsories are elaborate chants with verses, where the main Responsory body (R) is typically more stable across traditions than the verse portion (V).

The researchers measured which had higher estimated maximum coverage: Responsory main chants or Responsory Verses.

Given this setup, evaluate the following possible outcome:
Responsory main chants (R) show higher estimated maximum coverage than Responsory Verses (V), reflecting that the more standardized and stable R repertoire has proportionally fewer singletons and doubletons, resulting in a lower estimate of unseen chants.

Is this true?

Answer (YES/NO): YES